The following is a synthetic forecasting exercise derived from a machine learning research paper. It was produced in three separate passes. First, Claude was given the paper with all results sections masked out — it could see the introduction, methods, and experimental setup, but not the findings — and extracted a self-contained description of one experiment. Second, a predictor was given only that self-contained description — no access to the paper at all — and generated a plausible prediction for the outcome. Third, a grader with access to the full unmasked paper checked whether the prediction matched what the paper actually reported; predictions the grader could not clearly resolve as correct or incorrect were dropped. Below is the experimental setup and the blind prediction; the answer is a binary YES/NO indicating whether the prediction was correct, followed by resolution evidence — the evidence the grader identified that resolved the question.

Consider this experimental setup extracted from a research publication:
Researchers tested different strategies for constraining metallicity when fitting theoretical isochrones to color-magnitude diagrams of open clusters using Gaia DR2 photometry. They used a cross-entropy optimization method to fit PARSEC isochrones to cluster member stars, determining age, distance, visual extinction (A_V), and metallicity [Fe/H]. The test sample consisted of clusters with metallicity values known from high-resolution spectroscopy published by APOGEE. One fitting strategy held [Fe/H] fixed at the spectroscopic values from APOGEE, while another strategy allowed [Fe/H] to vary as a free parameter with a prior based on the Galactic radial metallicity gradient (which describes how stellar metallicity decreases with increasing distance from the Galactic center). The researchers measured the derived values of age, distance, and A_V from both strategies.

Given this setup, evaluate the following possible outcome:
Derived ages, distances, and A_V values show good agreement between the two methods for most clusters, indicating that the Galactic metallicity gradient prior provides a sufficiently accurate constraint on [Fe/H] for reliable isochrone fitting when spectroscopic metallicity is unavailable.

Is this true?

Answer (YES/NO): YES